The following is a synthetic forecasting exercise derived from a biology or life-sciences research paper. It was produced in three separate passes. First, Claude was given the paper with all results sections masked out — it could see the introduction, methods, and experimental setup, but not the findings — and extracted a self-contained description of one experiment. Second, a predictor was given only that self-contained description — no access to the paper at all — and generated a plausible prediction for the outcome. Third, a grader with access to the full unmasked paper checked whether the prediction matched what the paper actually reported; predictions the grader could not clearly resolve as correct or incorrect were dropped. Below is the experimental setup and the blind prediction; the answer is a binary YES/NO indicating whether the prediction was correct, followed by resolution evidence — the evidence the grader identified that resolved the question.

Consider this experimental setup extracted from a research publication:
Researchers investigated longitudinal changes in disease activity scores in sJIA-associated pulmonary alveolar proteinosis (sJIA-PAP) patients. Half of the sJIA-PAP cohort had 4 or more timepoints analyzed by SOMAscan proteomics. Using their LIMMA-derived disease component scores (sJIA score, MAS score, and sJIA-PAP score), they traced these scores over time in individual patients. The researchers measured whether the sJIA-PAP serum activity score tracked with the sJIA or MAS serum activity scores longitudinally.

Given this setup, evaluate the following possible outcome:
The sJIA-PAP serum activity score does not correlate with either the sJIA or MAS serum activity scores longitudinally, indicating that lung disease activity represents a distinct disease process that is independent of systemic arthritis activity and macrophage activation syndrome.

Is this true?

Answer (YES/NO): YES